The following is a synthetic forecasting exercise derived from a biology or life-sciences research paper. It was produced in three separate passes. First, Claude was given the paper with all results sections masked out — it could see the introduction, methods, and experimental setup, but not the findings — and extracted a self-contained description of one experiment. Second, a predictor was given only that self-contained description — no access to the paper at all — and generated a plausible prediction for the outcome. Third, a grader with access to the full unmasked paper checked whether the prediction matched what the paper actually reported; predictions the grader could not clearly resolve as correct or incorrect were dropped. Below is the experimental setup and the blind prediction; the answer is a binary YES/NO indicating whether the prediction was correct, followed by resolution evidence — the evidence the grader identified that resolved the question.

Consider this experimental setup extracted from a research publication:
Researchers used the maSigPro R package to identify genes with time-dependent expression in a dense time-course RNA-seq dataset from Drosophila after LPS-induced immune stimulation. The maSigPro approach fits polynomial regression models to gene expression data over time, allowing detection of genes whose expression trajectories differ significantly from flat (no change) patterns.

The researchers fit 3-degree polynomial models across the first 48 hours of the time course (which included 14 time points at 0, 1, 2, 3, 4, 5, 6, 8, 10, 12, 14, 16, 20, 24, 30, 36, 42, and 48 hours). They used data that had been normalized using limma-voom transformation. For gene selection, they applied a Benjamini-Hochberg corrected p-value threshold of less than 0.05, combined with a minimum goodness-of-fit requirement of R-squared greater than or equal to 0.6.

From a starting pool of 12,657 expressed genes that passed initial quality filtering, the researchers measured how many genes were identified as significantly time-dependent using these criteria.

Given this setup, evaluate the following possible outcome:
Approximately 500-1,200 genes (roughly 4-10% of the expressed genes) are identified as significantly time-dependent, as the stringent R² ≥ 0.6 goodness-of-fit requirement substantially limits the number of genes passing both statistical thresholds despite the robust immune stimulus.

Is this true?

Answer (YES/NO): NO